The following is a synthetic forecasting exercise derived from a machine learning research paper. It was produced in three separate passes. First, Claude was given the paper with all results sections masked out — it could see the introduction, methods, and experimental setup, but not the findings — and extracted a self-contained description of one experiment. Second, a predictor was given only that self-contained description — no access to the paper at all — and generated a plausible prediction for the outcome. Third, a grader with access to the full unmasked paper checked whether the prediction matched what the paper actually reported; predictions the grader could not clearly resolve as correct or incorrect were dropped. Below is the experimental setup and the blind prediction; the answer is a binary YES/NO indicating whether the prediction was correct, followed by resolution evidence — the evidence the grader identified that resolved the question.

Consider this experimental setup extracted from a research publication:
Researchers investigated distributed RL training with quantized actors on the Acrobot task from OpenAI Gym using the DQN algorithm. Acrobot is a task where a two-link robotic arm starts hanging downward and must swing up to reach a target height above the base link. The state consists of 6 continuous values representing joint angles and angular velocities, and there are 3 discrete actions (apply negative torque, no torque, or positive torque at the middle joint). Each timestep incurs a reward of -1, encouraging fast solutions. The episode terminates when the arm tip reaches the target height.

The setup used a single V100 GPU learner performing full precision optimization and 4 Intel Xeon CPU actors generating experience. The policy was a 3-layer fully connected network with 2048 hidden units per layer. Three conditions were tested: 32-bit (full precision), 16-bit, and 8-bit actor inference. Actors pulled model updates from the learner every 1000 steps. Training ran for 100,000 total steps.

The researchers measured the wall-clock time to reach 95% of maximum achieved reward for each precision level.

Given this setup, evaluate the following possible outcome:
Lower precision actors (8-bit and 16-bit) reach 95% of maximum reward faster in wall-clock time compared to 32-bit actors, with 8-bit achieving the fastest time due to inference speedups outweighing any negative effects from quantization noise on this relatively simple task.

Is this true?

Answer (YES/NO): NO